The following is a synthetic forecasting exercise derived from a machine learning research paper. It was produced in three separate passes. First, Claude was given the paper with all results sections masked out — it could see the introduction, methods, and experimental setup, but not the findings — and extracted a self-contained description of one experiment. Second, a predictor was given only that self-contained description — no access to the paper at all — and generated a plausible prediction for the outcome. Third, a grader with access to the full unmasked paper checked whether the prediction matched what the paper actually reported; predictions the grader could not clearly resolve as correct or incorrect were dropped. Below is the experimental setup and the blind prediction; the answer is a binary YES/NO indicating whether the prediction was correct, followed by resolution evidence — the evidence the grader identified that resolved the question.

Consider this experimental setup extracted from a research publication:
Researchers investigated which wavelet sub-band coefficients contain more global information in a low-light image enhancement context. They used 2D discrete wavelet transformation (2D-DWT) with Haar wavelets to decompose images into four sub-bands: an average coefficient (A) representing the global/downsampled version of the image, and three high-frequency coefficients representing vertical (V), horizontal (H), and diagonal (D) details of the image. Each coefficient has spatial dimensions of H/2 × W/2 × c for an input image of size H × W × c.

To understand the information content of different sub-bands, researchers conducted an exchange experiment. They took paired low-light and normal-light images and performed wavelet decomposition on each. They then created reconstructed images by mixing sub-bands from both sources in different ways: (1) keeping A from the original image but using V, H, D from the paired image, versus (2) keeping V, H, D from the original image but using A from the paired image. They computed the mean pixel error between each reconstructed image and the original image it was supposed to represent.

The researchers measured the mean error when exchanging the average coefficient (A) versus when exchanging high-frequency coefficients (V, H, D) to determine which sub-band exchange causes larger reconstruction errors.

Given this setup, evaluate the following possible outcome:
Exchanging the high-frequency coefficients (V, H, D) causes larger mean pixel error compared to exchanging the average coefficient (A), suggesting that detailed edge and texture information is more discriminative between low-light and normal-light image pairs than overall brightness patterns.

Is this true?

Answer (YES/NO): NO